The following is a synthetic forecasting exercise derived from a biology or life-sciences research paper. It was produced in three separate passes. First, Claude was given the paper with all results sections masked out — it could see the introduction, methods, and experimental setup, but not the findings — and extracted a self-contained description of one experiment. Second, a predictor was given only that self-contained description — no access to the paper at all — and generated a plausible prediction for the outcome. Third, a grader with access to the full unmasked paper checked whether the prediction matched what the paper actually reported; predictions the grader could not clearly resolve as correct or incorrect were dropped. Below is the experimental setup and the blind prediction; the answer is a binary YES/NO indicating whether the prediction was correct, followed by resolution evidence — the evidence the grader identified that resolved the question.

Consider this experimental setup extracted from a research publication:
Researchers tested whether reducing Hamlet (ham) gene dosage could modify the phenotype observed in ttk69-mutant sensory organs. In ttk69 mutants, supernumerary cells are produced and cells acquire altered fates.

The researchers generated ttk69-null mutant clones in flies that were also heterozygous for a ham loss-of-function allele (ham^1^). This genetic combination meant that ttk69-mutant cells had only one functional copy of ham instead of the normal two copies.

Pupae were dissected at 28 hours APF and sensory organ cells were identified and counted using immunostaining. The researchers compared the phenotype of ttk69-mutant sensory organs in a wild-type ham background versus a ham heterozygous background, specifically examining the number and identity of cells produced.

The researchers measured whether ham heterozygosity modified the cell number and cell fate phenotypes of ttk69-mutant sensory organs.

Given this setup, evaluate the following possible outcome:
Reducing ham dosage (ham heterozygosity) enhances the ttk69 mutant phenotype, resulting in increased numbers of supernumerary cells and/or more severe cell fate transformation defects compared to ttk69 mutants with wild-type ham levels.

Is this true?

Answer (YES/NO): NO